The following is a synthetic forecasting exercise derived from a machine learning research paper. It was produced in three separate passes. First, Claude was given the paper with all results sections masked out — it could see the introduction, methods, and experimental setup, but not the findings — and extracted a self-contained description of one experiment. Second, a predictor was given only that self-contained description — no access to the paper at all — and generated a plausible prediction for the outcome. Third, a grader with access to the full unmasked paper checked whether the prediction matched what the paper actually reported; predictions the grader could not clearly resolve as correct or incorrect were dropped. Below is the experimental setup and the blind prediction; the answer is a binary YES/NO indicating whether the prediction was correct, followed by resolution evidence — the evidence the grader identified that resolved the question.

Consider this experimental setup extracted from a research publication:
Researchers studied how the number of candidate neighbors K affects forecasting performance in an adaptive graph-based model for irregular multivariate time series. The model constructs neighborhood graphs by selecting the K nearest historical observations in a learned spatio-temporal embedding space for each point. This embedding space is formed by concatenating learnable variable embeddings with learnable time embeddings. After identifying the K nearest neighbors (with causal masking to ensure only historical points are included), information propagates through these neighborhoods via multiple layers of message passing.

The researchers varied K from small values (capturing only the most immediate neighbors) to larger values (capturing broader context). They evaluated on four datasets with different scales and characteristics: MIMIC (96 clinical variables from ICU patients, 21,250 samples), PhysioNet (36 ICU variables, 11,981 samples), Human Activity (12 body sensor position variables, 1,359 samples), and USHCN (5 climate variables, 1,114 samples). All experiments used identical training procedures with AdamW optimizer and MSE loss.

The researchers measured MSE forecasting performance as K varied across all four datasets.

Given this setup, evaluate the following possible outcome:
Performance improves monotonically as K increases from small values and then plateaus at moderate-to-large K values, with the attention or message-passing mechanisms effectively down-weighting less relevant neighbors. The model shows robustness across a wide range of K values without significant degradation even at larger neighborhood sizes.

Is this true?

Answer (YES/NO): YES